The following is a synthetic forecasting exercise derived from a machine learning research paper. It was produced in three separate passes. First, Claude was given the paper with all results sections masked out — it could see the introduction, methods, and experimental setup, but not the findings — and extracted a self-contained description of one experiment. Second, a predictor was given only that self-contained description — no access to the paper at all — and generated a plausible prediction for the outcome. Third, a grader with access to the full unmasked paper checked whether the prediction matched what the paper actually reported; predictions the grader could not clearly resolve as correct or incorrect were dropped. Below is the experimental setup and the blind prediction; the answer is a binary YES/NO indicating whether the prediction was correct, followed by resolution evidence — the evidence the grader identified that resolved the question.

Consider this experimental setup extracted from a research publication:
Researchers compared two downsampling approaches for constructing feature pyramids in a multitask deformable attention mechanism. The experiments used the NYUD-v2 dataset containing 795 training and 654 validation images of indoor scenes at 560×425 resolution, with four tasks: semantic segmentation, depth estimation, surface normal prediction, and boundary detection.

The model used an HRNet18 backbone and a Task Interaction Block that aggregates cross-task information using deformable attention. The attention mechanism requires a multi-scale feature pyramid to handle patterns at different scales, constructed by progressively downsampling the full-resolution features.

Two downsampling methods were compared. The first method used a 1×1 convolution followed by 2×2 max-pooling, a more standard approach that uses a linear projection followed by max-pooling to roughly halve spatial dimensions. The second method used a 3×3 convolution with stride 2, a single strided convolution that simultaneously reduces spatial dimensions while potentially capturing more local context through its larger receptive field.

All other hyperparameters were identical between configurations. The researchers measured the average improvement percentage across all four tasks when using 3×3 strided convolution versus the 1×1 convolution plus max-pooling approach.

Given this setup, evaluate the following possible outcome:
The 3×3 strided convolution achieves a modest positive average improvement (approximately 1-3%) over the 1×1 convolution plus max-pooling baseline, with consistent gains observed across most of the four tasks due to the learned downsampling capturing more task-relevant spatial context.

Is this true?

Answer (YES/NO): NO